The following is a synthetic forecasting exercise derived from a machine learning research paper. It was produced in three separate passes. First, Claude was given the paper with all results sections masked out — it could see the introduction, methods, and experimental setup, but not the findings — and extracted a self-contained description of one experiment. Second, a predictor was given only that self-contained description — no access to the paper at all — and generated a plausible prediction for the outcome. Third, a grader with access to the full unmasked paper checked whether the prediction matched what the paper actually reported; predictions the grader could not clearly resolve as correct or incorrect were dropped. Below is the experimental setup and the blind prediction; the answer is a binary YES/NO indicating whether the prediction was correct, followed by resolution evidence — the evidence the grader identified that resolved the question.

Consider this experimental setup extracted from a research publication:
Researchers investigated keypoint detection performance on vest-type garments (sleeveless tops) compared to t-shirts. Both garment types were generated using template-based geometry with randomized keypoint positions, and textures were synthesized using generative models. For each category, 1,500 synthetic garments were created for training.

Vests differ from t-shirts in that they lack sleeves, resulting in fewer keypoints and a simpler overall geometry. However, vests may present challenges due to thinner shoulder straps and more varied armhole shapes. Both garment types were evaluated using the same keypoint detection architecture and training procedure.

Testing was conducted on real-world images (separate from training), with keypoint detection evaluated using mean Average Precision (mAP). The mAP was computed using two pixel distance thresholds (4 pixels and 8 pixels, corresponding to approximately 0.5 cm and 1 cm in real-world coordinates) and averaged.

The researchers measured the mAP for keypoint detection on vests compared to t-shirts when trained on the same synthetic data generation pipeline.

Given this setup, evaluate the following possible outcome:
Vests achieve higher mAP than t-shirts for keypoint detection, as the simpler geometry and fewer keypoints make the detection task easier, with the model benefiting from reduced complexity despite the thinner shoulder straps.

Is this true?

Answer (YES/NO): NO